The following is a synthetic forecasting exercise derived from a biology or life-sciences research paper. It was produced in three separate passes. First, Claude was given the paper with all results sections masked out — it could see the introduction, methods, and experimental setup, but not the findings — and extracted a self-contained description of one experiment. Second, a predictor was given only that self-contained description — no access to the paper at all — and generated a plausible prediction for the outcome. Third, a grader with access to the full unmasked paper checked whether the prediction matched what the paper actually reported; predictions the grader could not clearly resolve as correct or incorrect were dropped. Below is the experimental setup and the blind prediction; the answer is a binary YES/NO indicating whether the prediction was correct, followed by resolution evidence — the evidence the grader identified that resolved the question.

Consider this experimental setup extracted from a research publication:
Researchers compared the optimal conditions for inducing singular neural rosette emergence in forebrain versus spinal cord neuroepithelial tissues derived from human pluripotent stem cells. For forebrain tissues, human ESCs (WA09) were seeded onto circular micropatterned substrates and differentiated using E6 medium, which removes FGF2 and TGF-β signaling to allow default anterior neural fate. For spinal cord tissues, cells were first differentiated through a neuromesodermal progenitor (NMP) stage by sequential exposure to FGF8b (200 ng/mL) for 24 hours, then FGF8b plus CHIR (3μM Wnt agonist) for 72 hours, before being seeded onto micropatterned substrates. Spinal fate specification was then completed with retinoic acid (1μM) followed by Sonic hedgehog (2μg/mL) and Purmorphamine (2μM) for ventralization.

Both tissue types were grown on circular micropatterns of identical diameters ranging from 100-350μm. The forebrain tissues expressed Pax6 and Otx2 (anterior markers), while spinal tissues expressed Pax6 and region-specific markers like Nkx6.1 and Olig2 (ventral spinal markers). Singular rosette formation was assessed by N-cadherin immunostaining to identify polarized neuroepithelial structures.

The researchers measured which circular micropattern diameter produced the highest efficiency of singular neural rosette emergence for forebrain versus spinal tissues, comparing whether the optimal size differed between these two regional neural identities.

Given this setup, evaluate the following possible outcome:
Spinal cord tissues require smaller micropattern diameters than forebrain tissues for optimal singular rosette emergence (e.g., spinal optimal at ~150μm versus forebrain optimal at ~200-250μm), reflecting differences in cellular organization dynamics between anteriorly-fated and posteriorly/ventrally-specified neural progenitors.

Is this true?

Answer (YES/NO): YES